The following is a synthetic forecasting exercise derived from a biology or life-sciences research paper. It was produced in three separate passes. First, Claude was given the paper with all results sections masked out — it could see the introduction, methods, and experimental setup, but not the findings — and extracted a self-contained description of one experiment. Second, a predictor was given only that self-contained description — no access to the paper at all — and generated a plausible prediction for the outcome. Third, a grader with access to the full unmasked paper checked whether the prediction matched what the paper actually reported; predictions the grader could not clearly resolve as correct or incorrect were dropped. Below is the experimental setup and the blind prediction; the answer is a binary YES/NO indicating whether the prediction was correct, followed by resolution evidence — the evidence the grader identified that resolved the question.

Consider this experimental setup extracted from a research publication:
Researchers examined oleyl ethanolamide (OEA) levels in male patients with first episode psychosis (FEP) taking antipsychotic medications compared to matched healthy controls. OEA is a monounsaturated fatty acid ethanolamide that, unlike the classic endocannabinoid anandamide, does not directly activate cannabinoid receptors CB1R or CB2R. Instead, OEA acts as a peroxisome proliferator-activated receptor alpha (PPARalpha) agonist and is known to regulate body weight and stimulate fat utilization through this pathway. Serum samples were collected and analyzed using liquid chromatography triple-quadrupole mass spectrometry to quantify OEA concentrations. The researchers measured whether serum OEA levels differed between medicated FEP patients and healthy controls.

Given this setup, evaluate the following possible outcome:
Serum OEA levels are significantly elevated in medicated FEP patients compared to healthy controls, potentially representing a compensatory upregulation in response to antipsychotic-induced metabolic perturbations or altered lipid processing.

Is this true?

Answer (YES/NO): NO